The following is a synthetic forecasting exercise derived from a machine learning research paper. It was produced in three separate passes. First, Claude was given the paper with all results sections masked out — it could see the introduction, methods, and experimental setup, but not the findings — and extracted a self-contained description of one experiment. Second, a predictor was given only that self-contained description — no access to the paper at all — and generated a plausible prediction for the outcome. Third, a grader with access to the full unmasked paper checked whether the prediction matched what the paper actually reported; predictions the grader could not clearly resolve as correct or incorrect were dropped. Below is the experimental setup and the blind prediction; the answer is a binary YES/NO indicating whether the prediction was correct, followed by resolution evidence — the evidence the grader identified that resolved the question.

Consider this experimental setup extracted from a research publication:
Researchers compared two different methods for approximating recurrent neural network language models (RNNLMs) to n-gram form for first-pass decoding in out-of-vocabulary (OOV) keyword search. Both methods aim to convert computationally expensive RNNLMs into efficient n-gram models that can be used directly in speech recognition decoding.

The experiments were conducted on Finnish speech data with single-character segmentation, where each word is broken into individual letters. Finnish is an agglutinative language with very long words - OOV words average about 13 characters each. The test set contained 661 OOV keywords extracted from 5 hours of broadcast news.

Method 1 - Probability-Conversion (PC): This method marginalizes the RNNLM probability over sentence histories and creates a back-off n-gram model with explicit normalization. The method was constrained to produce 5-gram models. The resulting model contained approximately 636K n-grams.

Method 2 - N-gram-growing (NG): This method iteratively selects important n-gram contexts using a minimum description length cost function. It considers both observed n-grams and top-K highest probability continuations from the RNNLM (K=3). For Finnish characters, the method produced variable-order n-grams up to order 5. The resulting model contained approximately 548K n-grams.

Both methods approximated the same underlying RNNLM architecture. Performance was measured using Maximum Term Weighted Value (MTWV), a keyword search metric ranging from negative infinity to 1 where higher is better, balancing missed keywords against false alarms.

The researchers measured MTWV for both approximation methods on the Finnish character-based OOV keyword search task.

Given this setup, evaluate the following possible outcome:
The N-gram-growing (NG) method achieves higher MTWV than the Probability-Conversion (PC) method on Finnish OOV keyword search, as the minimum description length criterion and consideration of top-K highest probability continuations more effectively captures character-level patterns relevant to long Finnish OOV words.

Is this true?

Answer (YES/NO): NO